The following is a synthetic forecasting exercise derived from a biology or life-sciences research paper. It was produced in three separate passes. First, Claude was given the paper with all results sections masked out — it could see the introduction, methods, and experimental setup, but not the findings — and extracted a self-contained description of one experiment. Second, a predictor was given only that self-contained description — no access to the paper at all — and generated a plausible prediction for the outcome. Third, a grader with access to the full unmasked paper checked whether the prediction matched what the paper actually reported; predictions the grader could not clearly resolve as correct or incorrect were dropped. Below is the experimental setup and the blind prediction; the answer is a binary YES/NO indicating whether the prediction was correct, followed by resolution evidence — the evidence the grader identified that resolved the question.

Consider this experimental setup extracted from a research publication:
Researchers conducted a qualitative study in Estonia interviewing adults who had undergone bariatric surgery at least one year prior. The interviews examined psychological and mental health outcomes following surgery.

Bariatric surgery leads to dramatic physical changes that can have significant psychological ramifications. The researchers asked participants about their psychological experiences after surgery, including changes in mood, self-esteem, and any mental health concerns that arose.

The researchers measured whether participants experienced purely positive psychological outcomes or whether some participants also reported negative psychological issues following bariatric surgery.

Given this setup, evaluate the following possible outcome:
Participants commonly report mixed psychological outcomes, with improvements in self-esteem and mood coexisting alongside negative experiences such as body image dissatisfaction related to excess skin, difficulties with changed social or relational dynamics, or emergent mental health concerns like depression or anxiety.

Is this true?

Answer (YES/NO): YES